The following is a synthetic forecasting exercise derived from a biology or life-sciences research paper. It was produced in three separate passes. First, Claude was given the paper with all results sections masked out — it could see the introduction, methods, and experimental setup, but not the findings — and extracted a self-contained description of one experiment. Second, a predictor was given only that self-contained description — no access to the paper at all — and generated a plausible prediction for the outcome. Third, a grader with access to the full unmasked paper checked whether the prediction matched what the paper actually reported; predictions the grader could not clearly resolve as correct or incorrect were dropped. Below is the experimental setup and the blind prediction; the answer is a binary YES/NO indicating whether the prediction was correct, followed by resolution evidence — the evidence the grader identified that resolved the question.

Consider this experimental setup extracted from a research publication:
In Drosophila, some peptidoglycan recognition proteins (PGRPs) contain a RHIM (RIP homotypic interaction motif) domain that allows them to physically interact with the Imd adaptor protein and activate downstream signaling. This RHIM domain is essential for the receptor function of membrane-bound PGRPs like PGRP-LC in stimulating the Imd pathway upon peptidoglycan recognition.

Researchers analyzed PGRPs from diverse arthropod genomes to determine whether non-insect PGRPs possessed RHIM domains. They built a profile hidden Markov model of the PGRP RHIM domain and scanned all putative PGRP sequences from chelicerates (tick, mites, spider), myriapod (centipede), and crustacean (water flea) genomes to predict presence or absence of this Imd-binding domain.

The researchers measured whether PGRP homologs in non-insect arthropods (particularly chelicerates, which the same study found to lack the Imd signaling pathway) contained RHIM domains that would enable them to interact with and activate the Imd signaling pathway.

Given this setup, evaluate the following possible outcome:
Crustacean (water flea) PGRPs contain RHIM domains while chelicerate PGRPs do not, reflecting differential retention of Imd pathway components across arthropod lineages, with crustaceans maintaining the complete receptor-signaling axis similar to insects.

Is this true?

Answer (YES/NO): NO